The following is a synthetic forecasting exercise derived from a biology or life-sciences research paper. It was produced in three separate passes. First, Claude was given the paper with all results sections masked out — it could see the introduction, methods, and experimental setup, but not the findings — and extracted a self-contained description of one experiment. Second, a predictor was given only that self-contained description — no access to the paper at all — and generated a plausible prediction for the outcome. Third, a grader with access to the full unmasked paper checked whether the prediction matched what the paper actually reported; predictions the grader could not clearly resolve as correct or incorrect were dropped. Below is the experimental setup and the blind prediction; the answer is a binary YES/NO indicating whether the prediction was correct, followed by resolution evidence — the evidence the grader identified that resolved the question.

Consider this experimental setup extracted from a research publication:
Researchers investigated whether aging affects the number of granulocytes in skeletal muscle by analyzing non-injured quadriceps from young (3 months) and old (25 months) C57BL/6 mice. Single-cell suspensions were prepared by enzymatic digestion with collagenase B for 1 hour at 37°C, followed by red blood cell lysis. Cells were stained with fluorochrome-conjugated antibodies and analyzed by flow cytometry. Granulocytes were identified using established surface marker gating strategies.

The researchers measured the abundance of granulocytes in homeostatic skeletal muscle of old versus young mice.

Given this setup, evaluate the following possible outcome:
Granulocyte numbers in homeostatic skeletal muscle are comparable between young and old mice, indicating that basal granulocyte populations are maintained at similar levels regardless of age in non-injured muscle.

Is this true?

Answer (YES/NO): NO